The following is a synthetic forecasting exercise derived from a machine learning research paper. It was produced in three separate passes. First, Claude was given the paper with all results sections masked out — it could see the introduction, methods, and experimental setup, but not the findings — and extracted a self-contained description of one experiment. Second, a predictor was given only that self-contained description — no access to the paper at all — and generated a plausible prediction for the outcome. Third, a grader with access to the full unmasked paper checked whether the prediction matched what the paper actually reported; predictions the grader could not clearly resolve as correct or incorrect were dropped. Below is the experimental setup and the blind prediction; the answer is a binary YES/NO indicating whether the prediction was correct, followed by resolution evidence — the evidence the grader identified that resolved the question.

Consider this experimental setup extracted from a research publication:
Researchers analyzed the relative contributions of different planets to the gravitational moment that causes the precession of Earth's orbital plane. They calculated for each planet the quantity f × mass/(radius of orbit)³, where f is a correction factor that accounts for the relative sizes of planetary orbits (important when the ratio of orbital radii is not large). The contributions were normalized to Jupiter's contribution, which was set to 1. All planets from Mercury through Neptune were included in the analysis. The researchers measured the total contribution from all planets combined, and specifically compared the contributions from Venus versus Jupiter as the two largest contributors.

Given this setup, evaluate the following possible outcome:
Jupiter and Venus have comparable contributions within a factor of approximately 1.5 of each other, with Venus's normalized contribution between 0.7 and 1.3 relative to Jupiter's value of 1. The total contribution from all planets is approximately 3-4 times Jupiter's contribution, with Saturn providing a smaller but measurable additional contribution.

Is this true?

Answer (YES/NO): NO